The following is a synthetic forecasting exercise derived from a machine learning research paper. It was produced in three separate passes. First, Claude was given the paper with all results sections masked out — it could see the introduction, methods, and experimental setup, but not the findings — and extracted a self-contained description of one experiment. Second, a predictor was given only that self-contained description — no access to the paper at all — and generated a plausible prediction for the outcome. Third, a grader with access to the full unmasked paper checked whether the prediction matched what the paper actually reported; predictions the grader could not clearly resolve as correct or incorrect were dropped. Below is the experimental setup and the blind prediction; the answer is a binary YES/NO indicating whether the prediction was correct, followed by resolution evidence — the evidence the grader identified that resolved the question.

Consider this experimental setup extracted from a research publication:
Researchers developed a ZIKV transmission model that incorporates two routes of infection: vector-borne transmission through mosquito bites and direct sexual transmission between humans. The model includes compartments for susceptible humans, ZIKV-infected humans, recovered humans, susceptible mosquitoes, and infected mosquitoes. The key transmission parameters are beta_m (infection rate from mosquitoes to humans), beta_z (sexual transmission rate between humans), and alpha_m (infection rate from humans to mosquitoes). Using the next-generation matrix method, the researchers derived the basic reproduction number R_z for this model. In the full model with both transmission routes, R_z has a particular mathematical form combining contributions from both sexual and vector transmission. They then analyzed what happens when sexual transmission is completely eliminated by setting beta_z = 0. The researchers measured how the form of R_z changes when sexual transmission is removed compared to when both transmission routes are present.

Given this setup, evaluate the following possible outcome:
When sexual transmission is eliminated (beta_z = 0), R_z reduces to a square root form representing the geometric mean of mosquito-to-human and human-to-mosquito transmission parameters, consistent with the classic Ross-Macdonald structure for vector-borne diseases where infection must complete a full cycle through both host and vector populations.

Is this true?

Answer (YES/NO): YES